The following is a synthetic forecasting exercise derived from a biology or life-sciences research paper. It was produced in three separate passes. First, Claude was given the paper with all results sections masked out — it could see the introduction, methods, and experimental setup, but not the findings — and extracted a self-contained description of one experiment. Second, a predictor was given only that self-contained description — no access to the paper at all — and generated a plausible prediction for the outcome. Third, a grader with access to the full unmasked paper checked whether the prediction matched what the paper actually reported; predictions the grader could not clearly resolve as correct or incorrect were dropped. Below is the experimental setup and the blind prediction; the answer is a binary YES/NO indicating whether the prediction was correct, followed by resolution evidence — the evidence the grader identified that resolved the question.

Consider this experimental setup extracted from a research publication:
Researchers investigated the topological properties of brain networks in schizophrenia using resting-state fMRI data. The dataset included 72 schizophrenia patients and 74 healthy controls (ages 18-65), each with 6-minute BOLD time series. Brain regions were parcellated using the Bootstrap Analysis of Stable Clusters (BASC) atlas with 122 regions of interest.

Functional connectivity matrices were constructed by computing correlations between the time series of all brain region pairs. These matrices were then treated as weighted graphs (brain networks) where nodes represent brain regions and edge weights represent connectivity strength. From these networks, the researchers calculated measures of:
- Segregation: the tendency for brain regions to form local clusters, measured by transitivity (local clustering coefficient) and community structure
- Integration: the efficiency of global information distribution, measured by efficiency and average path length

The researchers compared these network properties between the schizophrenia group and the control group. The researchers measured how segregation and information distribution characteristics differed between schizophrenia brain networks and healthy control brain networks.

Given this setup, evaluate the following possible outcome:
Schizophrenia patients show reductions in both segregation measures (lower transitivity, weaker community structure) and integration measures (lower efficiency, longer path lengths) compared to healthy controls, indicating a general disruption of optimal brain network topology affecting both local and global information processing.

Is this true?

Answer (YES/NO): YES